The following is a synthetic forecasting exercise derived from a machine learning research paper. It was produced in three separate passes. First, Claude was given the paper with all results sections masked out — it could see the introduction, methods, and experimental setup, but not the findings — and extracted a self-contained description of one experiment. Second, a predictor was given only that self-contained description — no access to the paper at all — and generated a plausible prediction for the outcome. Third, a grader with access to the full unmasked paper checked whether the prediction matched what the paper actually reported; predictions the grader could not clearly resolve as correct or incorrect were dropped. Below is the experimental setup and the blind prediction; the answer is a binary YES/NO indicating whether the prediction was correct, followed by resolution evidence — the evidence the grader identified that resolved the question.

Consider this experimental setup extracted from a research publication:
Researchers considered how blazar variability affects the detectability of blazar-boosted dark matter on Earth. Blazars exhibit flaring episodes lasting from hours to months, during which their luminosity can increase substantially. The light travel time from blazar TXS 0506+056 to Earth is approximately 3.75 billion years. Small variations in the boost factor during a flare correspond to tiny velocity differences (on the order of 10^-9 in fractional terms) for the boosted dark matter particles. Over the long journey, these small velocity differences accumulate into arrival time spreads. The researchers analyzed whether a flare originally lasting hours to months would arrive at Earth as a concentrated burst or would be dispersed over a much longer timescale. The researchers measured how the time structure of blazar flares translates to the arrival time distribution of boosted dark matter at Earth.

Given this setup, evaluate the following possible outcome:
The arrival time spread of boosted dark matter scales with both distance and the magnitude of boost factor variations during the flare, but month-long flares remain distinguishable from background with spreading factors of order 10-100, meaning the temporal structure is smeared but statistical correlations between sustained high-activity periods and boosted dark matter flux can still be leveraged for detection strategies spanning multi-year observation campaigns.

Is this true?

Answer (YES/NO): NO